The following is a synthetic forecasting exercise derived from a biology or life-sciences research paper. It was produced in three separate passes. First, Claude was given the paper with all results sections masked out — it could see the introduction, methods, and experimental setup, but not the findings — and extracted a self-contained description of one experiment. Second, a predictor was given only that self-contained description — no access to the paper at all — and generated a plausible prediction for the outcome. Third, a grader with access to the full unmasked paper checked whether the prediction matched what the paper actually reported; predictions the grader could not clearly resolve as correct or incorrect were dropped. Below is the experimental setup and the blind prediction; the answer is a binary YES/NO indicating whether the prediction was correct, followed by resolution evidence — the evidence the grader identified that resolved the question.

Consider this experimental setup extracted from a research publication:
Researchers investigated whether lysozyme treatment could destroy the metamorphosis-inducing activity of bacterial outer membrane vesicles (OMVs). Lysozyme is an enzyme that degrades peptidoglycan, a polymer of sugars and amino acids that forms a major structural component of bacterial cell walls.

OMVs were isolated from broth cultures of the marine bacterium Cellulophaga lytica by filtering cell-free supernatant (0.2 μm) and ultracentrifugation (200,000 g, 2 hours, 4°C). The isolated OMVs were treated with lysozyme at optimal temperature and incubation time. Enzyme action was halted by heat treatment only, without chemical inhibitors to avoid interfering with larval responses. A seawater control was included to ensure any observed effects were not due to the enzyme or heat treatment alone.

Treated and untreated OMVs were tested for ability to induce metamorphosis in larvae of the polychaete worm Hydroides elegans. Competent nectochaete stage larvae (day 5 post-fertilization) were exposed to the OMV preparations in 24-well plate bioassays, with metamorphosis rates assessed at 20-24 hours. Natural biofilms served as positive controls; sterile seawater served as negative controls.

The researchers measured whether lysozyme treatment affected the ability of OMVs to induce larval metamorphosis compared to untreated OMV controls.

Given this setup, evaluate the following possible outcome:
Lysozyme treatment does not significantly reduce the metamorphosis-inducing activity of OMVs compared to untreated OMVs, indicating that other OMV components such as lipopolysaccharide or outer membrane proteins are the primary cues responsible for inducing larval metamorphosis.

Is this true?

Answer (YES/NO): YES